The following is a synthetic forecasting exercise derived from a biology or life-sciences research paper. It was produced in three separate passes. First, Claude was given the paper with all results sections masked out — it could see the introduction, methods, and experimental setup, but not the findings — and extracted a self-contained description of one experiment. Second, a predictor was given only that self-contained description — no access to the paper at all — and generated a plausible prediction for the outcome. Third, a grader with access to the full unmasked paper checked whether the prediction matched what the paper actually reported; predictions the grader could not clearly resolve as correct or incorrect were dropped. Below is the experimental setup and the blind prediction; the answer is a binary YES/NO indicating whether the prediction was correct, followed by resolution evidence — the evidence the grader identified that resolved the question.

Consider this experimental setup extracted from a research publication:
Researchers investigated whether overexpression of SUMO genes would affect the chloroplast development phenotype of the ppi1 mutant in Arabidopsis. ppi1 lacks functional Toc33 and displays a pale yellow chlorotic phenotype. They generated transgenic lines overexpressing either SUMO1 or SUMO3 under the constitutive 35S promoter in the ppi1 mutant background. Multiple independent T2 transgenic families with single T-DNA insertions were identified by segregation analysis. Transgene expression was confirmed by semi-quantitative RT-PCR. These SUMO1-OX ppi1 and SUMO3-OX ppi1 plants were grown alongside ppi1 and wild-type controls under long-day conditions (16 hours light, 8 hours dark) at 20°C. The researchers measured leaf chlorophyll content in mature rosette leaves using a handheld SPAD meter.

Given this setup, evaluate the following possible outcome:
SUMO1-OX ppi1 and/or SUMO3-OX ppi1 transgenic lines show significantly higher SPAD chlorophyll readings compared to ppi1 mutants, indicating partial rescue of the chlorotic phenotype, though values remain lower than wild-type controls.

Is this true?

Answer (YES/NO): NO